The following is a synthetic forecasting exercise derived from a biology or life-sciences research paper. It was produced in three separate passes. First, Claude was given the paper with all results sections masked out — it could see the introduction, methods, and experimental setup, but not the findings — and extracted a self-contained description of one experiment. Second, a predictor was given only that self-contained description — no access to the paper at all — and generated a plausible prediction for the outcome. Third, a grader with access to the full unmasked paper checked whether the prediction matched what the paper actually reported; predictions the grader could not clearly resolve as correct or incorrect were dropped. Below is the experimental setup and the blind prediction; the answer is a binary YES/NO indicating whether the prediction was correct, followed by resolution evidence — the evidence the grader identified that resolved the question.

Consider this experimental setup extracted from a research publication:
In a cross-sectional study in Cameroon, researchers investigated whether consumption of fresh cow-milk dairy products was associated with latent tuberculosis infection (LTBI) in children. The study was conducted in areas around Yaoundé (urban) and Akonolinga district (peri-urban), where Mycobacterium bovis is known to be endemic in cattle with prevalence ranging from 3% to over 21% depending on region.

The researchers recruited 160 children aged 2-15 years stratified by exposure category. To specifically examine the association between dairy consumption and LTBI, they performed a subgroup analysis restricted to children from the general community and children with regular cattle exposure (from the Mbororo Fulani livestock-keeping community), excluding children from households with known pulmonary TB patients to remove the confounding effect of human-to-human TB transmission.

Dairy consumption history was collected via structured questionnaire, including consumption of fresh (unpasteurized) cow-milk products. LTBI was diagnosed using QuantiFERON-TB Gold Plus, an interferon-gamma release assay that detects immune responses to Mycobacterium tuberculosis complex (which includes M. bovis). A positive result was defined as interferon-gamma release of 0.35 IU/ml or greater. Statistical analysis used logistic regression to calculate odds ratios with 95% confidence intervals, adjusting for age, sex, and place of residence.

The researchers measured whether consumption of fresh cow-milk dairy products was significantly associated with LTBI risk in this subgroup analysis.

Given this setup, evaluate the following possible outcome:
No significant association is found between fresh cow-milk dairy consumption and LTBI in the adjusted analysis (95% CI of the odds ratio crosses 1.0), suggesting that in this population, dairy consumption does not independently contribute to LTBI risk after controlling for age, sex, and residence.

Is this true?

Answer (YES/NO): NO